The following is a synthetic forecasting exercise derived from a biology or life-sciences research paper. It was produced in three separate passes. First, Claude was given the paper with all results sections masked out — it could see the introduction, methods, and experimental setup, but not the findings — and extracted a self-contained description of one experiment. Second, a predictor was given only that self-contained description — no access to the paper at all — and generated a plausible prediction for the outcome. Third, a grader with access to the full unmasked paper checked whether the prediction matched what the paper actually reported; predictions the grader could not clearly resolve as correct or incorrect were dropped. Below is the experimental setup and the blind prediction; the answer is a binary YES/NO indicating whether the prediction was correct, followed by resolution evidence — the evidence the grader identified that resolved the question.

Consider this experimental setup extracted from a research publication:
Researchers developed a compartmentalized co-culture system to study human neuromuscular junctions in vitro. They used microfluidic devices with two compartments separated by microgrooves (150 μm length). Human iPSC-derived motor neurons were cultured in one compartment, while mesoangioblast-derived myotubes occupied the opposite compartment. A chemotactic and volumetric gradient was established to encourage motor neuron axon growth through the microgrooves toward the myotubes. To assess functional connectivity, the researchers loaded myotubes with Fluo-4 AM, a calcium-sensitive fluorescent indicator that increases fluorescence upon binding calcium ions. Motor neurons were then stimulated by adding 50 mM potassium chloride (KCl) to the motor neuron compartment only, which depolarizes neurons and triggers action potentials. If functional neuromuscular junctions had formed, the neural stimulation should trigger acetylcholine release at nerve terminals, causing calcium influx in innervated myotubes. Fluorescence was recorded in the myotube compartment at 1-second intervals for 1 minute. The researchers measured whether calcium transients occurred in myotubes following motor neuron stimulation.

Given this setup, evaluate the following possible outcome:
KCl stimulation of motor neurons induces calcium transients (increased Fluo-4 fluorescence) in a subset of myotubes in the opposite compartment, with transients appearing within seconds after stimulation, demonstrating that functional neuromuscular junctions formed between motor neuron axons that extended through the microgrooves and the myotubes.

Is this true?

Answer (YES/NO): YES